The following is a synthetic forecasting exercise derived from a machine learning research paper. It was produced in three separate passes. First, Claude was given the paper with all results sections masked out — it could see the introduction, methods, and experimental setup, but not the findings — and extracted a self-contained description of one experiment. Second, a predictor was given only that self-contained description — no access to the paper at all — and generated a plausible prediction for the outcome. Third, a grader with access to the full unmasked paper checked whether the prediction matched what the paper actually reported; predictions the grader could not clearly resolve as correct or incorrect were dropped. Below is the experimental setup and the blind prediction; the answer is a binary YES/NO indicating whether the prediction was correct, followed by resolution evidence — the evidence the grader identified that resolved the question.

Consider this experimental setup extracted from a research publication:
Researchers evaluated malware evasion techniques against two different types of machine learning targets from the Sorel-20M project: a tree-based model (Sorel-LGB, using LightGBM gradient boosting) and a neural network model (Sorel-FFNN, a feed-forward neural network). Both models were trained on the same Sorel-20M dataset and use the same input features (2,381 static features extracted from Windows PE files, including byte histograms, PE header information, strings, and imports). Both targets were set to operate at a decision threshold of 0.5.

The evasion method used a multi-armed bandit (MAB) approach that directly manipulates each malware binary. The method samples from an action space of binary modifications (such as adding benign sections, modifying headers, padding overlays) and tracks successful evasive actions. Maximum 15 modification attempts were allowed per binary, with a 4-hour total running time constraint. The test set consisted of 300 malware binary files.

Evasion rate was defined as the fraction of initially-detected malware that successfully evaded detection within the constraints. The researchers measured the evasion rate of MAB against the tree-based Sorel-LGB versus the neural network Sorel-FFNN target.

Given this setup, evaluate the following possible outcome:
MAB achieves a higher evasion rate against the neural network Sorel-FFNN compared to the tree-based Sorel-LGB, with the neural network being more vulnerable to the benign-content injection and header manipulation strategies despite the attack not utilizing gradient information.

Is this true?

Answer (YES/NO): NO